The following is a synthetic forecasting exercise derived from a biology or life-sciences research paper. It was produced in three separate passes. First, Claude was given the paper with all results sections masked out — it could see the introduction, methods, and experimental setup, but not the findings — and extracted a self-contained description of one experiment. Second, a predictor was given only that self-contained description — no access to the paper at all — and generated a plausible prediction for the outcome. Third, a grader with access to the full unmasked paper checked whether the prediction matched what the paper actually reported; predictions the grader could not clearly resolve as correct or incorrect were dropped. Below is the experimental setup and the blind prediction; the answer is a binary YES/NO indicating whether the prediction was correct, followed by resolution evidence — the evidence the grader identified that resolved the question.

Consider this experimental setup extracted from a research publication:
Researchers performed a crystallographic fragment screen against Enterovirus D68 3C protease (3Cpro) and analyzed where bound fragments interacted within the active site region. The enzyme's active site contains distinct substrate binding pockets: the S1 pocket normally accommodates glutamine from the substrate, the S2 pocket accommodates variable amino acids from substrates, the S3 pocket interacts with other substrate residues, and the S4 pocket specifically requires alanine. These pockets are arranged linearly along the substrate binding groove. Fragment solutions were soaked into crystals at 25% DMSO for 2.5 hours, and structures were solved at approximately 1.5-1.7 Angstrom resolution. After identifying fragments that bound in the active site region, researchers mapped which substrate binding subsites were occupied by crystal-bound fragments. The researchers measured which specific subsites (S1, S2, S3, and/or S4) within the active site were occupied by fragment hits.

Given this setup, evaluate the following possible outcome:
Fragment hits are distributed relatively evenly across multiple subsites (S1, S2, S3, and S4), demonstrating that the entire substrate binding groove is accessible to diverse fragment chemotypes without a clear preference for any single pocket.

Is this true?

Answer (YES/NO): NO